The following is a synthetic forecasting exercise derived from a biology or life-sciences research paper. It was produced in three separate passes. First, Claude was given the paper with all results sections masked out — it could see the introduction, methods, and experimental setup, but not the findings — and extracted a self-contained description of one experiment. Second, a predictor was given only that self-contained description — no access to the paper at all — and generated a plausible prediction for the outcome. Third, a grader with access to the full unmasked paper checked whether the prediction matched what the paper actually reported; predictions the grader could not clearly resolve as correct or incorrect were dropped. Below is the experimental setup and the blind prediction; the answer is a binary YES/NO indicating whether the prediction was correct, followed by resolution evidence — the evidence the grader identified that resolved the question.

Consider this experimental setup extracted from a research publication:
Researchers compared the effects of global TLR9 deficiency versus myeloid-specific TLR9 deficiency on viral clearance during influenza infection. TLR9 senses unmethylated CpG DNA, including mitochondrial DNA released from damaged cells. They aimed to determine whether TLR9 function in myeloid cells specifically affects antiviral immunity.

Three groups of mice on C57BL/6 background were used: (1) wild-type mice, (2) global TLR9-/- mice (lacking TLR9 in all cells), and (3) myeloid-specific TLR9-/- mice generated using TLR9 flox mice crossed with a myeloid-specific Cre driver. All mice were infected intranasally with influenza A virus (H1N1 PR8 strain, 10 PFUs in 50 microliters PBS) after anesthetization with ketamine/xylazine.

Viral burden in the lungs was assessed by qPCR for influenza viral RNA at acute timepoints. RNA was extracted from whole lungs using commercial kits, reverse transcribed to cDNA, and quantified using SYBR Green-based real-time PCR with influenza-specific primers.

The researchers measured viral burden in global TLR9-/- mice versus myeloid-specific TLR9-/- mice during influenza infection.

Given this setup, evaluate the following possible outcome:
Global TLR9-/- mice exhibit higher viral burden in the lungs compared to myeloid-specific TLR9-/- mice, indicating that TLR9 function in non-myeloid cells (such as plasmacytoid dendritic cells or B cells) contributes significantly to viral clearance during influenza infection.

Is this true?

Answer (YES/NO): YES